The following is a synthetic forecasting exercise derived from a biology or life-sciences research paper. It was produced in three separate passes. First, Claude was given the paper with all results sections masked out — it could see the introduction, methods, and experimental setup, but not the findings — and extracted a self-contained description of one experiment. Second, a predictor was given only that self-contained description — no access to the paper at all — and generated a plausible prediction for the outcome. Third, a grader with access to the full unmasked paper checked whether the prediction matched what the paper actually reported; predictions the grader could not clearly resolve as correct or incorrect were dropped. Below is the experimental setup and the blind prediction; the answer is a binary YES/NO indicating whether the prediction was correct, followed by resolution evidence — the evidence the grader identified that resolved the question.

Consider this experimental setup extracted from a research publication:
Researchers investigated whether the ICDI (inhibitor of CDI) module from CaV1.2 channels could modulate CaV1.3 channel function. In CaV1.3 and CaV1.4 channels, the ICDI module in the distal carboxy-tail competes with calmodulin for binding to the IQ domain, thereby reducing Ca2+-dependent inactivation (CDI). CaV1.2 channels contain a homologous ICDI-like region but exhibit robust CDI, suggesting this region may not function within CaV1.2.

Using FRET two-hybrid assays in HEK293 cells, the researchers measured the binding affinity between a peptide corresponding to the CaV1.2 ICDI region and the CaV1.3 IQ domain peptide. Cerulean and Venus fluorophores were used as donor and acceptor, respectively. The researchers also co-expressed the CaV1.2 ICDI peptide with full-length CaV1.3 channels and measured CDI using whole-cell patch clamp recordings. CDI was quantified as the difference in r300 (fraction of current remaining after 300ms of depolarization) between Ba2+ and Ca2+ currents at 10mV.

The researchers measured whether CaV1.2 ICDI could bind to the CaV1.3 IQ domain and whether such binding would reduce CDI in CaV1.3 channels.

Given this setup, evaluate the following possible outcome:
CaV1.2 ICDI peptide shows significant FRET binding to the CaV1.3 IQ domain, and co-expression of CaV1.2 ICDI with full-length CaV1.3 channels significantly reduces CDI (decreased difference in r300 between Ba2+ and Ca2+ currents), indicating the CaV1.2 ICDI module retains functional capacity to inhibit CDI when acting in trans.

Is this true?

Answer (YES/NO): YES